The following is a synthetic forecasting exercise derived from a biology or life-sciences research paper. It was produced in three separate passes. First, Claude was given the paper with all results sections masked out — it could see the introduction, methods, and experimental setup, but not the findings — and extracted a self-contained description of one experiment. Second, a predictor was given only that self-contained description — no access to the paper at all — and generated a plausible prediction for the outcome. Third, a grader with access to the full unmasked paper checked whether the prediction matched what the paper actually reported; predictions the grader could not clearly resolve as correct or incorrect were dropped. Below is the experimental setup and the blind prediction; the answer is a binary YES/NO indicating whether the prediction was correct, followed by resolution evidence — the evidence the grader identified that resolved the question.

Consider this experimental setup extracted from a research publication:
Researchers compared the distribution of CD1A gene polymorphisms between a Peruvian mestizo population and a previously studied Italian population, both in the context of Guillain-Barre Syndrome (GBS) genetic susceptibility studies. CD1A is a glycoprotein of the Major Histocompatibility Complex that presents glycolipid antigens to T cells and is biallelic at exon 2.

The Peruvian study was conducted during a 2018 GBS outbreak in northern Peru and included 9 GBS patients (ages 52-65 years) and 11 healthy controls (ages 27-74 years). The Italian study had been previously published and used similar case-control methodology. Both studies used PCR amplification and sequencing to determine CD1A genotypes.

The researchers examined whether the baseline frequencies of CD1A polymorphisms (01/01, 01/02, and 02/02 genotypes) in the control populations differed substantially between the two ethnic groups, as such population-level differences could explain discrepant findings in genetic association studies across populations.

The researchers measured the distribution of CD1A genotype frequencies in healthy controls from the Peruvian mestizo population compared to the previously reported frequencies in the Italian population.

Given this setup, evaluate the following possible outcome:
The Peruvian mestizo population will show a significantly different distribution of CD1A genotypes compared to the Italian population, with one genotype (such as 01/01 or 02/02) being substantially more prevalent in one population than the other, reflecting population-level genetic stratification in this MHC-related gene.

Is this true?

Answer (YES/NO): YES